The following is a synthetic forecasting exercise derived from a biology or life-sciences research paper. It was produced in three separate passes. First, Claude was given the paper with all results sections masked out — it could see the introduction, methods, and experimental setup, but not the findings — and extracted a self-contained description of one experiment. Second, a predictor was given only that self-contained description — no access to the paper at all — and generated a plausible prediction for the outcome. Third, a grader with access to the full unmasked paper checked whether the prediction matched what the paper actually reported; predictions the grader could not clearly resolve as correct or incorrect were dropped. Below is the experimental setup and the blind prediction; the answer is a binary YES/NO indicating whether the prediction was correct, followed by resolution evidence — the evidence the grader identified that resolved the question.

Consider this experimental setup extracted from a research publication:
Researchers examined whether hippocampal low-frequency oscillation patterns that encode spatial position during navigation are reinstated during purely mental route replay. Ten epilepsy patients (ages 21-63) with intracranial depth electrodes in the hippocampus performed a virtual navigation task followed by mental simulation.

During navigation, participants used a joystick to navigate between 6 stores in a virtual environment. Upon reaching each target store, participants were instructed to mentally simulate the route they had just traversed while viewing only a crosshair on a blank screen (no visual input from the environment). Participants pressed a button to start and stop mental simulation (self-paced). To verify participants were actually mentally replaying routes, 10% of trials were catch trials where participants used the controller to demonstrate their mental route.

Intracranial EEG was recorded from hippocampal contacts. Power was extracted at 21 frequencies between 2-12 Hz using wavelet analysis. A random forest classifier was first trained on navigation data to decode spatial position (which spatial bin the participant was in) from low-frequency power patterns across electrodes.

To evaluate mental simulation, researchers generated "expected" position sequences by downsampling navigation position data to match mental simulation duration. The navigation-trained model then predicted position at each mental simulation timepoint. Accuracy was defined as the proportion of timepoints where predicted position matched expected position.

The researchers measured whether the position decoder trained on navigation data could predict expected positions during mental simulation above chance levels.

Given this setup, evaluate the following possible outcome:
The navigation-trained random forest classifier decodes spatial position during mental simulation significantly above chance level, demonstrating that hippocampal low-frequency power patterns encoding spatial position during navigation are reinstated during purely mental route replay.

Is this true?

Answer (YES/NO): YES